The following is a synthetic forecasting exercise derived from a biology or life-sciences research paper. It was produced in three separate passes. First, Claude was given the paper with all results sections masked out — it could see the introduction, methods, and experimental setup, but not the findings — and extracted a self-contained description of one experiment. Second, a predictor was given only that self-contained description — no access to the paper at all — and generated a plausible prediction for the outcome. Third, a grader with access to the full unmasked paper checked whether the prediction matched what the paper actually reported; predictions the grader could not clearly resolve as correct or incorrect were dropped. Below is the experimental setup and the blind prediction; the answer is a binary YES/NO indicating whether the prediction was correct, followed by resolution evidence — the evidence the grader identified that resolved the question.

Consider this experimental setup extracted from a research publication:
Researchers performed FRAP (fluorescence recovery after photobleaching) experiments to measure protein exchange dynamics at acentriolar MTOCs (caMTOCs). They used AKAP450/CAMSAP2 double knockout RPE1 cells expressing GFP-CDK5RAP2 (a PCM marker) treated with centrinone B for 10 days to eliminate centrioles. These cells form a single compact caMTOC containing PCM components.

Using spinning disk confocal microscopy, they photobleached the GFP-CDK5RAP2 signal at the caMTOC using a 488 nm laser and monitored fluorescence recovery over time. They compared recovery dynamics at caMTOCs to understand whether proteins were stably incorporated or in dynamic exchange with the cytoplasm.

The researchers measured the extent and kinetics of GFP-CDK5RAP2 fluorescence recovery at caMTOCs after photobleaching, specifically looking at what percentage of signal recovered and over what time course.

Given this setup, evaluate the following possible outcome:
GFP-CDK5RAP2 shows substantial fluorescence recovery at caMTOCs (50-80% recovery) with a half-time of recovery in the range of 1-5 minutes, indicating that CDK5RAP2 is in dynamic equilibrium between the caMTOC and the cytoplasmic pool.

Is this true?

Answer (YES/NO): NO